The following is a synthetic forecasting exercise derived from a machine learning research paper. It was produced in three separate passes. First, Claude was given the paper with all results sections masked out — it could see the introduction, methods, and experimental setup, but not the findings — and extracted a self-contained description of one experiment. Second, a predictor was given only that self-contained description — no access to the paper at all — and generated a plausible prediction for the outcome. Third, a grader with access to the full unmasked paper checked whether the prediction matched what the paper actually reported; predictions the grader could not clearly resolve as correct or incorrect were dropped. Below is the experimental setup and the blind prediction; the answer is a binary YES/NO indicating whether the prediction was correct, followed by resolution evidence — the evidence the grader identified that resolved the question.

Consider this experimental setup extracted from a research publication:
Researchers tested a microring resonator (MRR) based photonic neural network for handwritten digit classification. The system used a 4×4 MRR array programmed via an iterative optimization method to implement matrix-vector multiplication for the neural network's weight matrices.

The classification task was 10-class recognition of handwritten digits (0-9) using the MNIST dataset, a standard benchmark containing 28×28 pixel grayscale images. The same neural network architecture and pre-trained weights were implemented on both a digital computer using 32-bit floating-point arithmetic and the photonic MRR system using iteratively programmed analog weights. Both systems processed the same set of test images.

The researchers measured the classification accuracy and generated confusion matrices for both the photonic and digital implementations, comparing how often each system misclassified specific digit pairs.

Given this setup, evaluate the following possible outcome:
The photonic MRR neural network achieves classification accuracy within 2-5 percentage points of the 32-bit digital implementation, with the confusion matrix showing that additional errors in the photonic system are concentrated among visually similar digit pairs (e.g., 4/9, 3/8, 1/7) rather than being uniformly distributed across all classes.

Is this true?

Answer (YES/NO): NO